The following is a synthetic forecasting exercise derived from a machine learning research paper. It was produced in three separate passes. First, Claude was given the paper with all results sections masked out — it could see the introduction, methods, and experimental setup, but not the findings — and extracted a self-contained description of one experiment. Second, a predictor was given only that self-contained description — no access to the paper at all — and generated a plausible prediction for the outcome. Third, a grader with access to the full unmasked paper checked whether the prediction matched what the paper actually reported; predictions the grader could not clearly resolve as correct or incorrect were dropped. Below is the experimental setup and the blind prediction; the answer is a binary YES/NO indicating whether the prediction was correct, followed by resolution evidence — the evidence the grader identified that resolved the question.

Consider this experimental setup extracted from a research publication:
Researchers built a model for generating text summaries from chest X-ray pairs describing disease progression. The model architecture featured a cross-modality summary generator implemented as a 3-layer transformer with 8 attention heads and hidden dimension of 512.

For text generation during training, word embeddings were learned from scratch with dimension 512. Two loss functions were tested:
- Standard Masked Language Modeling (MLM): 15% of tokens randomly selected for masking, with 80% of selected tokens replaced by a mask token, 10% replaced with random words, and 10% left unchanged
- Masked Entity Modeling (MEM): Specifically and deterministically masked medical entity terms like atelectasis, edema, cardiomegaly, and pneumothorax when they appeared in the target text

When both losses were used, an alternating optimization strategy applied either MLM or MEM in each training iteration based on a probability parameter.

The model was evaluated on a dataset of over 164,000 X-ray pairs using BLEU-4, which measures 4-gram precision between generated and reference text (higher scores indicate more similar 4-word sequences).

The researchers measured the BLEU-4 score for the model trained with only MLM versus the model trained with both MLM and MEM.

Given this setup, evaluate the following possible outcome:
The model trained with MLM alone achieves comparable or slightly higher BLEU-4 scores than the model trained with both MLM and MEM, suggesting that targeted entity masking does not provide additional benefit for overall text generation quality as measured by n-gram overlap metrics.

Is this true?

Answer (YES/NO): NO